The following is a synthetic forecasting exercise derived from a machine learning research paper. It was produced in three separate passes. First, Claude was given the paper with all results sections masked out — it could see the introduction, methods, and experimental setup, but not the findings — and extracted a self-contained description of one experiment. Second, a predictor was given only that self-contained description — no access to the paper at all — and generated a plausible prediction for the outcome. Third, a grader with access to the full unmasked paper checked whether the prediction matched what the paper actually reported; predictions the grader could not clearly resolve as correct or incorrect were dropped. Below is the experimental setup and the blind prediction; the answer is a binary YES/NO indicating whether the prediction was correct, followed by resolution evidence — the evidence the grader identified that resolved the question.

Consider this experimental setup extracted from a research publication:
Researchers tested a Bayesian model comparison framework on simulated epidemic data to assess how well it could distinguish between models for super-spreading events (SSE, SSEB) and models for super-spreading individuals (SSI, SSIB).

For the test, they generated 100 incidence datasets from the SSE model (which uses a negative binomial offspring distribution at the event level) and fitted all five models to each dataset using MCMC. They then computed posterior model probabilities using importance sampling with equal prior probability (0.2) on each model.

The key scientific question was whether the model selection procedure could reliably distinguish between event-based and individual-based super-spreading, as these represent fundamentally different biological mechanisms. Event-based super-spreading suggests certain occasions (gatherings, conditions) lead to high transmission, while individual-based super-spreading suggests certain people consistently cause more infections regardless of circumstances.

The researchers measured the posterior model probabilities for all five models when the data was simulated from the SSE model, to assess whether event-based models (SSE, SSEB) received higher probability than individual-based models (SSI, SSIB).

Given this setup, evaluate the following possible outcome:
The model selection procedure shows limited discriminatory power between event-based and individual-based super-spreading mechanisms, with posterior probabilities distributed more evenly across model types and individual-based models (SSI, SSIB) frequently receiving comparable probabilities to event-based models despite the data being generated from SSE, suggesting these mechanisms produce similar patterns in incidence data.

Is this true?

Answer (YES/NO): NO